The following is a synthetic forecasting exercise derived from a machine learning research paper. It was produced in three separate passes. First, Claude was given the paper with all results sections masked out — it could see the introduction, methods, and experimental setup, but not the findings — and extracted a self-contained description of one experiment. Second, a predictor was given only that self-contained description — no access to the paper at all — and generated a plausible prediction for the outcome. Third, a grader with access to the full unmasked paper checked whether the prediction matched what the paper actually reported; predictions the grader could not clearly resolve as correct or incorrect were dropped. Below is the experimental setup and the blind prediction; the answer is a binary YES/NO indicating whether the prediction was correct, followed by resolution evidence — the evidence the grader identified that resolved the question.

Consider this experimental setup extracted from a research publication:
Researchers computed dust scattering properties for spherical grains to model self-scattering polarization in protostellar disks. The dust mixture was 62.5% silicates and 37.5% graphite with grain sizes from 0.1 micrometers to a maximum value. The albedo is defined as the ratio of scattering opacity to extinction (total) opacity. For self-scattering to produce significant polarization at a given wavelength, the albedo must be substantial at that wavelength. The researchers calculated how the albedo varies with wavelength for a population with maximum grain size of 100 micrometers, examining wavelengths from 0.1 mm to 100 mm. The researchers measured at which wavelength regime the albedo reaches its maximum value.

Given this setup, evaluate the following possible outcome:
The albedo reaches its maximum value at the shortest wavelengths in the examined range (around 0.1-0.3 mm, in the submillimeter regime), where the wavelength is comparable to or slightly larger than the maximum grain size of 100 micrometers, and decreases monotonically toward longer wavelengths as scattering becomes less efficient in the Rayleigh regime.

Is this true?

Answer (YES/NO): NO